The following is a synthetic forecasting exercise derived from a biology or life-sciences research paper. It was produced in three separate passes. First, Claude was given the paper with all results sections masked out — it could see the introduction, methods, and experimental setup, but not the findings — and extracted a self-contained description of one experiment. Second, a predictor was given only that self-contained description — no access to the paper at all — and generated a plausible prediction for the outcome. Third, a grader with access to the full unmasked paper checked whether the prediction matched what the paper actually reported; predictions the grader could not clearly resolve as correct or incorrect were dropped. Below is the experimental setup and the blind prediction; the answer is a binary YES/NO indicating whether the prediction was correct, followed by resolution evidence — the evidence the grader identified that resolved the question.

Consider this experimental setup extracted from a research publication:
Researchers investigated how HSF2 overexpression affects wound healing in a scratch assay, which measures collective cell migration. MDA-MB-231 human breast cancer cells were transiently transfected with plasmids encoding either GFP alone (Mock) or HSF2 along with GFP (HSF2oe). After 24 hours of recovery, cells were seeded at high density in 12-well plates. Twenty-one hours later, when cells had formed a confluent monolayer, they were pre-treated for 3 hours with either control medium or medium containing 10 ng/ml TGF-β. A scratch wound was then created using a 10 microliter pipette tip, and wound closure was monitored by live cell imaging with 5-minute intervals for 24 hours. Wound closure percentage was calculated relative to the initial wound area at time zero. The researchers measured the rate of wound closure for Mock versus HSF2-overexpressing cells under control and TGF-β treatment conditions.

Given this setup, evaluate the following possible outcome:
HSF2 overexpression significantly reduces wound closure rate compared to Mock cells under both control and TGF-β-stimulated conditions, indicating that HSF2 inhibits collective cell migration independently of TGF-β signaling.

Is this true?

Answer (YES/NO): NO